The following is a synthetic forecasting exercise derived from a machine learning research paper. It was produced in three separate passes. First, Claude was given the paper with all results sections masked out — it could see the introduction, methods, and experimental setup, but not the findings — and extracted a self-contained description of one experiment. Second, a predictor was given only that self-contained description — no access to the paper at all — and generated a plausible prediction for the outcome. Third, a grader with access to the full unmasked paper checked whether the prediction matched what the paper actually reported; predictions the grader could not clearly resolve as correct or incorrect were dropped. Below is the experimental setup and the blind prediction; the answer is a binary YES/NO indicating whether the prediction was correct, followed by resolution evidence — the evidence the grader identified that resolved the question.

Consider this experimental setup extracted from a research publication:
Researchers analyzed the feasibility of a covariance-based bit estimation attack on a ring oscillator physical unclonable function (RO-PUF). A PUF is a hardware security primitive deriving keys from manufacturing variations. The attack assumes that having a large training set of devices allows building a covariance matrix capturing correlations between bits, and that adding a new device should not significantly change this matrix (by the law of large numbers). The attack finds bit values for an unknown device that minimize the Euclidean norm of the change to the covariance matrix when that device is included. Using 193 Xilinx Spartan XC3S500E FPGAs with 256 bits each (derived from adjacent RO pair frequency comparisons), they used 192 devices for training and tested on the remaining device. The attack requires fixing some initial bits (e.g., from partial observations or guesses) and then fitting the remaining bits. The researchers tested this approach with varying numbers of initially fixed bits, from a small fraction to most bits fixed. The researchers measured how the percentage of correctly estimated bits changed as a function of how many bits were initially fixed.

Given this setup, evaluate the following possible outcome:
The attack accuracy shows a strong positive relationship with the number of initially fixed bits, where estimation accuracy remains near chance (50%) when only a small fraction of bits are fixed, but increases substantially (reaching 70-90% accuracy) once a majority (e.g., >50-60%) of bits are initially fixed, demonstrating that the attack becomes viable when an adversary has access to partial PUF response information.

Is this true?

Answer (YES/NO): NO